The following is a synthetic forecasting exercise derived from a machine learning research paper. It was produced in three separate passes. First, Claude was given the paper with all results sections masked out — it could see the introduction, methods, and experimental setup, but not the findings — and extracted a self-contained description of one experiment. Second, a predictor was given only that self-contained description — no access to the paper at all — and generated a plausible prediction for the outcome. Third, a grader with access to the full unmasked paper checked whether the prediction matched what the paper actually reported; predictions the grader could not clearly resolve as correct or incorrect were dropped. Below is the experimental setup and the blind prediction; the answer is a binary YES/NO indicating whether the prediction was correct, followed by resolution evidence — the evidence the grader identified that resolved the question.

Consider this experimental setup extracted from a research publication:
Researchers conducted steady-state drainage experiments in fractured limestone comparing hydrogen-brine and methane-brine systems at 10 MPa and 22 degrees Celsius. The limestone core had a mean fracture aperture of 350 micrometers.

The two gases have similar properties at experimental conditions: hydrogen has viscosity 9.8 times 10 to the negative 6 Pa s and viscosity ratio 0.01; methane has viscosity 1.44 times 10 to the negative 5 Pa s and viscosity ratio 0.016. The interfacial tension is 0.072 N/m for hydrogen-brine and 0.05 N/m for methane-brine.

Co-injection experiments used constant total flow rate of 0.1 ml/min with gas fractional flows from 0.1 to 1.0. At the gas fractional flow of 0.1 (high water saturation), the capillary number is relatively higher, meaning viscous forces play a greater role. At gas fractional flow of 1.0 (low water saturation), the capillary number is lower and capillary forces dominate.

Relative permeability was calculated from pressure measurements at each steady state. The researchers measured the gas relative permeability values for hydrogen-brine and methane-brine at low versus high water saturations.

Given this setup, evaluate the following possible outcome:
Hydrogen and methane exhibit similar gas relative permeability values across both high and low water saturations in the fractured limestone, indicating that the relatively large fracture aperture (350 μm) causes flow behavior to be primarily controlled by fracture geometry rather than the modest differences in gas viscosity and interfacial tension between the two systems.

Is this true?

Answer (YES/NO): NO